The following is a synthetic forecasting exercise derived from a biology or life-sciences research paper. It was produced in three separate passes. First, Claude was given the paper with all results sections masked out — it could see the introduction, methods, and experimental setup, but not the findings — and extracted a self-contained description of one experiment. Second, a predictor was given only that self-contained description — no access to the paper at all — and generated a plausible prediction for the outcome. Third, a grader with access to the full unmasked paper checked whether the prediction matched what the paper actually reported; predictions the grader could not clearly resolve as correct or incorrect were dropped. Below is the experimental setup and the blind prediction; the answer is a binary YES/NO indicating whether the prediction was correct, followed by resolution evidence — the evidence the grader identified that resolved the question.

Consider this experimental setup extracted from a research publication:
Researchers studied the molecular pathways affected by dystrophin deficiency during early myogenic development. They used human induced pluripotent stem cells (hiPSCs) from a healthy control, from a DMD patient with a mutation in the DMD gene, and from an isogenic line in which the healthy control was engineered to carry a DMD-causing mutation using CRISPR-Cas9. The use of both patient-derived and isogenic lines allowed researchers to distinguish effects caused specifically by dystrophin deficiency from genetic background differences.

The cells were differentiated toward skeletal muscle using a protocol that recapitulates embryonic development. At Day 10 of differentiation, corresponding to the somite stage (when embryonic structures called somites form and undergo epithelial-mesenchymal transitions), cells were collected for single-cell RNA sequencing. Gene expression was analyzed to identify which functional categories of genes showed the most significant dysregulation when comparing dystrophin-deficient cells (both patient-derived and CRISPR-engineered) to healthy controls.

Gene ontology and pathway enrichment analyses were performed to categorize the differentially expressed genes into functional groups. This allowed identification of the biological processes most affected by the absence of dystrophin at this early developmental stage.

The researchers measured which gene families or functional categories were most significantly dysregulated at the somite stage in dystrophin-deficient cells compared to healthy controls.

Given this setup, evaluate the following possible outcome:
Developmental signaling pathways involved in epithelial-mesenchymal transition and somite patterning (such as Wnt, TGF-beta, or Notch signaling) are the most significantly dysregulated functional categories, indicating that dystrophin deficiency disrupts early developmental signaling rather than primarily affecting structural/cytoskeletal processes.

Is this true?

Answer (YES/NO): NO